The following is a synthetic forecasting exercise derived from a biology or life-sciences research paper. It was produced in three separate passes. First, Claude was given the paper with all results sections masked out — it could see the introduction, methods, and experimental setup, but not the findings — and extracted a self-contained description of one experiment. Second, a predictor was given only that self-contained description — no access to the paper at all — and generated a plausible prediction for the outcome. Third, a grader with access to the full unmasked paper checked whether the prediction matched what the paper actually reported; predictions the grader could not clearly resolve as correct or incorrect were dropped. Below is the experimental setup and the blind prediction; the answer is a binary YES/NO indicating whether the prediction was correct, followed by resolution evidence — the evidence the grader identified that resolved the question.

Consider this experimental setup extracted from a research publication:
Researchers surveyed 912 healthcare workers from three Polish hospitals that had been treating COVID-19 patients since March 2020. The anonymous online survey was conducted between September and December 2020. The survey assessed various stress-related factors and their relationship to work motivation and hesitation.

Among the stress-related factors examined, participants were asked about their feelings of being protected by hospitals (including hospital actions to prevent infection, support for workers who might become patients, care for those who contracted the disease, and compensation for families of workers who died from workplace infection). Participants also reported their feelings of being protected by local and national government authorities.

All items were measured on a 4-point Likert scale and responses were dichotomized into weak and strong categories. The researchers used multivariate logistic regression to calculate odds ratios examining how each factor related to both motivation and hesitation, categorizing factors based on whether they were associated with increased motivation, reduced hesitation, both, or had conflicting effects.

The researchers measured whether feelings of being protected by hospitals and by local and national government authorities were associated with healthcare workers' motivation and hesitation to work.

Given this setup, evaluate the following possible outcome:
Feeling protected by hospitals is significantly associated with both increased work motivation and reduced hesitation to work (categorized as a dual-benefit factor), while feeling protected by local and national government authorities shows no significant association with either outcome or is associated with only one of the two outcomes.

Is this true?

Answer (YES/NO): NO